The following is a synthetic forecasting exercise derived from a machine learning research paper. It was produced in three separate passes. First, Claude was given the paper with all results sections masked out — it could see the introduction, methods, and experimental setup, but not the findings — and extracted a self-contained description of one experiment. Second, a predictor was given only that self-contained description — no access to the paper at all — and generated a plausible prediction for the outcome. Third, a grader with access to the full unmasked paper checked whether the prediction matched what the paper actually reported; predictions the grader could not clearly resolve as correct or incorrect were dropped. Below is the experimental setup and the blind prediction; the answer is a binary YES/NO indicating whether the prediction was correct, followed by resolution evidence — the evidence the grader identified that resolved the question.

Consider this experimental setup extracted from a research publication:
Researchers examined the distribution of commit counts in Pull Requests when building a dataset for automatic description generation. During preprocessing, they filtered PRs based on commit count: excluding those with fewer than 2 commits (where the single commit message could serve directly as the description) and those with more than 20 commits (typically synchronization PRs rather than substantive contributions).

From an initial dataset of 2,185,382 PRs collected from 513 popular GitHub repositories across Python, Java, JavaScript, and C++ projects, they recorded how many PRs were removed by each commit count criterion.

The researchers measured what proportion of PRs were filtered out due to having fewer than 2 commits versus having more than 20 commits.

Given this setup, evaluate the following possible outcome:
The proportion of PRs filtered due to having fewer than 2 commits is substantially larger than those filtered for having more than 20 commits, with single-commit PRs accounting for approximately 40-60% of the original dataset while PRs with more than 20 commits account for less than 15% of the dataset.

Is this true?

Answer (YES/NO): NO